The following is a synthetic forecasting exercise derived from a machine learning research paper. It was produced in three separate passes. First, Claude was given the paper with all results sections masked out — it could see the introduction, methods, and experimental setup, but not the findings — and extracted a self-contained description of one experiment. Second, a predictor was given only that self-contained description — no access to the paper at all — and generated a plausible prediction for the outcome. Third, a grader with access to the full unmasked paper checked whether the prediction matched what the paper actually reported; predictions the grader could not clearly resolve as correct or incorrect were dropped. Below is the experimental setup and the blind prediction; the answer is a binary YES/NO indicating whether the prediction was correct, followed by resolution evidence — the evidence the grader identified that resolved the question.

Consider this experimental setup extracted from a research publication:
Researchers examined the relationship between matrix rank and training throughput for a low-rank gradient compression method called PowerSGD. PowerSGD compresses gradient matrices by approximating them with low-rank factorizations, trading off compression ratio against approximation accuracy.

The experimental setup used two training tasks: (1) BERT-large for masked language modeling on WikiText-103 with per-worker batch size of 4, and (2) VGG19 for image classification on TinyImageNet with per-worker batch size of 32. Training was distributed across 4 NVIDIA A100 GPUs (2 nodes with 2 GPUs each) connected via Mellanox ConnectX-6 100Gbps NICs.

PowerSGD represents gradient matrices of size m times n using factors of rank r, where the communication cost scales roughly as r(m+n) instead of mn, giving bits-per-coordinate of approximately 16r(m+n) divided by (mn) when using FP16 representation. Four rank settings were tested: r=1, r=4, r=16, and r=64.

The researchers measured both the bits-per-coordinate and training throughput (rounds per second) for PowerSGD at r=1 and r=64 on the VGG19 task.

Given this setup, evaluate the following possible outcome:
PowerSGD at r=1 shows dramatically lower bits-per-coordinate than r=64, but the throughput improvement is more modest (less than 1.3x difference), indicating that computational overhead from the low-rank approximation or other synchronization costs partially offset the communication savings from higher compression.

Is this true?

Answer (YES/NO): NO